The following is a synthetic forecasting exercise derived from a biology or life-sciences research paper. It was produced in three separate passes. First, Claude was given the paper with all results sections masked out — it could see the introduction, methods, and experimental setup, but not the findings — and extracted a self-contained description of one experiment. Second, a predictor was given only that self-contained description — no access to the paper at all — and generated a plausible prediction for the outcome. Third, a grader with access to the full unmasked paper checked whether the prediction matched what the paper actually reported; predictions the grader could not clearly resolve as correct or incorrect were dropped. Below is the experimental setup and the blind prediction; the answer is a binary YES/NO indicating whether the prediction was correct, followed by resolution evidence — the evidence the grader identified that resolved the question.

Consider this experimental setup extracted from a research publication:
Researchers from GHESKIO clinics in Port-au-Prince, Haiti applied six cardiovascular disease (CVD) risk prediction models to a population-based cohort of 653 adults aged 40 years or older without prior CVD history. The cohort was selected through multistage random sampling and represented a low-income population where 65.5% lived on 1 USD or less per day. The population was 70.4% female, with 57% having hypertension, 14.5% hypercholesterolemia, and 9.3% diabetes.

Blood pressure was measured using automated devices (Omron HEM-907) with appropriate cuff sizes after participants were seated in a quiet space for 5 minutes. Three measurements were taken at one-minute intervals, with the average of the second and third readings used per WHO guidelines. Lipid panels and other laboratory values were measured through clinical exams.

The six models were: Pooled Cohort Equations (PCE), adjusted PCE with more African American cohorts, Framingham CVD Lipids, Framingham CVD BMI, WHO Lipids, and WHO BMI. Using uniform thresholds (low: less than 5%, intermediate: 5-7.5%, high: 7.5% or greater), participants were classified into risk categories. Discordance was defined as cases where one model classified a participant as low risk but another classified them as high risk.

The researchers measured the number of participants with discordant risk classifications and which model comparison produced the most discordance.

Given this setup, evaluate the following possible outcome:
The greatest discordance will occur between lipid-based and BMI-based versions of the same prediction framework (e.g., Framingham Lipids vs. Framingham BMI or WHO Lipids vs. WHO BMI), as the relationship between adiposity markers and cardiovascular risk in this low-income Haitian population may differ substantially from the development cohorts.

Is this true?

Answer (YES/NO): NO